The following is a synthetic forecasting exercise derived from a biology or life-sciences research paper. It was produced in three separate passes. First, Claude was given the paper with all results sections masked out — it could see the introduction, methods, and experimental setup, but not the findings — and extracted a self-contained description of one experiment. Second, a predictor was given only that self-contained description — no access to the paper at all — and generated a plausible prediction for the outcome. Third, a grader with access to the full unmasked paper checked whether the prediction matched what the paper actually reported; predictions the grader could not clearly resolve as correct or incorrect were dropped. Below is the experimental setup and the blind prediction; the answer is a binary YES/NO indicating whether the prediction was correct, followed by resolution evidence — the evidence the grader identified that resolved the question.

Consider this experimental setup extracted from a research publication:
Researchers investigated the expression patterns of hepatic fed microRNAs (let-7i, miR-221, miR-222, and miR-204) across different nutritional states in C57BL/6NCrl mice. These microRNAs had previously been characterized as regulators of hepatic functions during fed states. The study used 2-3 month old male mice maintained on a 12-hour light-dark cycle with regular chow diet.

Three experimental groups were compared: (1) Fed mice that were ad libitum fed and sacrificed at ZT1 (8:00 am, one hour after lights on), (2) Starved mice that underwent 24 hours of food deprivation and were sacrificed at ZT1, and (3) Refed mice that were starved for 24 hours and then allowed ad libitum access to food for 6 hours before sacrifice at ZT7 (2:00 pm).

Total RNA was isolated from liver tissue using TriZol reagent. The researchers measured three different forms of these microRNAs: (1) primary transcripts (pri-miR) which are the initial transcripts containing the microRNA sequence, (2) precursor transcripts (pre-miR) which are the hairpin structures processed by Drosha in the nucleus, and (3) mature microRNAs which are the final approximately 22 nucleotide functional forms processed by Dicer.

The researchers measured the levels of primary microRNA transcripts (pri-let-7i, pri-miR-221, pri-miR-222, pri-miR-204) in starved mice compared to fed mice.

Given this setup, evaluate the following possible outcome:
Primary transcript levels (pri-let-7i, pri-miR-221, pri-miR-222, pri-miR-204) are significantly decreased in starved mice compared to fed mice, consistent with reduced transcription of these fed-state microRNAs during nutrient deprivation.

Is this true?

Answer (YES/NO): NO